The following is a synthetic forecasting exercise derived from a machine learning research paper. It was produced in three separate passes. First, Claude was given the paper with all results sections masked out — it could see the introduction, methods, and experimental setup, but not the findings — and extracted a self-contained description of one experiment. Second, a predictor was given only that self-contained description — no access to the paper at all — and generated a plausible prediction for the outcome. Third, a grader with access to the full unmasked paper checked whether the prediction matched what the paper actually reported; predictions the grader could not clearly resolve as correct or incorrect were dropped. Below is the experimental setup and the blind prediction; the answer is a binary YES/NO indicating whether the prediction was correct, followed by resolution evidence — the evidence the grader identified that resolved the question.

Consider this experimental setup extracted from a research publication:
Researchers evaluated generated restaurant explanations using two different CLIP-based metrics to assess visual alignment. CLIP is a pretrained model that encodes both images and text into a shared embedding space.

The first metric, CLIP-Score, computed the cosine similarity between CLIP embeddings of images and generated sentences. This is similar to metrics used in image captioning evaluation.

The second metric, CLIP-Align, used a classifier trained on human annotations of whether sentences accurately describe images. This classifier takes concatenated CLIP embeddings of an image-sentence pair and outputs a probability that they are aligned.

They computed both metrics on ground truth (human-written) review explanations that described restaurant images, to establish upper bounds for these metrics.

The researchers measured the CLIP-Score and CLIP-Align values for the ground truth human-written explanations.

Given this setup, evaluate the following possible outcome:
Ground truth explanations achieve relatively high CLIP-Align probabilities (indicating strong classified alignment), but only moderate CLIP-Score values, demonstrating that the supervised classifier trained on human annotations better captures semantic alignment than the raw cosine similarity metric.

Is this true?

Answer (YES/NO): YES